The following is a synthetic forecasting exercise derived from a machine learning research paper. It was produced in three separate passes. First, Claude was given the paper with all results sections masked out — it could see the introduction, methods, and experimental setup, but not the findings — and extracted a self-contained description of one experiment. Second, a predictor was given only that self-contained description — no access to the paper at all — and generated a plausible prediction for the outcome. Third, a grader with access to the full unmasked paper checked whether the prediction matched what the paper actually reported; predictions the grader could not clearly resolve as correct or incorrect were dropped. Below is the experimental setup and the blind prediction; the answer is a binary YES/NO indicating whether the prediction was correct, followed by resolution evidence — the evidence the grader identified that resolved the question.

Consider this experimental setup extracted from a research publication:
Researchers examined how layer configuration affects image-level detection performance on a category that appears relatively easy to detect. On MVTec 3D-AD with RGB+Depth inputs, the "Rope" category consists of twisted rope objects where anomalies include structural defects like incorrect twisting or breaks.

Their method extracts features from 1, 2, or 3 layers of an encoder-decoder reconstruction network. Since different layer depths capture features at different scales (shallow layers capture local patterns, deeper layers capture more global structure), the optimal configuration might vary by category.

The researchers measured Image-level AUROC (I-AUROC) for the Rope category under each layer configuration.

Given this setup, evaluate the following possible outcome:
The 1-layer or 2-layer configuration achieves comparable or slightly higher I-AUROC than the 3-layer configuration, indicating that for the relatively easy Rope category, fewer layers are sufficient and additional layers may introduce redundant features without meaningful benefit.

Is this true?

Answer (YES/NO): YES